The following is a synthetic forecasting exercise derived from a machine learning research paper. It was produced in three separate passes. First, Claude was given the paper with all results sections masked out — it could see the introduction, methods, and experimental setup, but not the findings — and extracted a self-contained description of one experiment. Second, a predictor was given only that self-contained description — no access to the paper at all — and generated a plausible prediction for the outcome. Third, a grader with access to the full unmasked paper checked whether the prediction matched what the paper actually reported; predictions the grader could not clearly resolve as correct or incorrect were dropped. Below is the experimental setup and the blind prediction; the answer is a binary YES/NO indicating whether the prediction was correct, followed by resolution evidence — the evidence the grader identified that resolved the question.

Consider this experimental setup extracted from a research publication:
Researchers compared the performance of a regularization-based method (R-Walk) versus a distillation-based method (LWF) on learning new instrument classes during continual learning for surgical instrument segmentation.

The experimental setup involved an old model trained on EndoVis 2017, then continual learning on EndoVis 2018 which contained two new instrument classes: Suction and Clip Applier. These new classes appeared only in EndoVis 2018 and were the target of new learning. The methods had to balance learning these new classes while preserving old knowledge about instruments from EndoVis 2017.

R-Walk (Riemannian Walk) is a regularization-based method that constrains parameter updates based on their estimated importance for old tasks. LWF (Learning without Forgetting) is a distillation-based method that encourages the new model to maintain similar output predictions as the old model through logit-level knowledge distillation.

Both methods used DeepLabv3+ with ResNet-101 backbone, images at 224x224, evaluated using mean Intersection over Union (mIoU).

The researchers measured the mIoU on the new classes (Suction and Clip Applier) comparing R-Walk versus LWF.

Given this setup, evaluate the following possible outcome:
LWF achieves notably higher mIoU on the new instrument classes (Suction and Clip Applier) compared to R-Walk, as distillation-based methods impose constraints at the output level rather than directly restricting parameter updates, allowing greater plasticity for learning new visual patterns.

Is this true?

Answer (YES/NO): NO